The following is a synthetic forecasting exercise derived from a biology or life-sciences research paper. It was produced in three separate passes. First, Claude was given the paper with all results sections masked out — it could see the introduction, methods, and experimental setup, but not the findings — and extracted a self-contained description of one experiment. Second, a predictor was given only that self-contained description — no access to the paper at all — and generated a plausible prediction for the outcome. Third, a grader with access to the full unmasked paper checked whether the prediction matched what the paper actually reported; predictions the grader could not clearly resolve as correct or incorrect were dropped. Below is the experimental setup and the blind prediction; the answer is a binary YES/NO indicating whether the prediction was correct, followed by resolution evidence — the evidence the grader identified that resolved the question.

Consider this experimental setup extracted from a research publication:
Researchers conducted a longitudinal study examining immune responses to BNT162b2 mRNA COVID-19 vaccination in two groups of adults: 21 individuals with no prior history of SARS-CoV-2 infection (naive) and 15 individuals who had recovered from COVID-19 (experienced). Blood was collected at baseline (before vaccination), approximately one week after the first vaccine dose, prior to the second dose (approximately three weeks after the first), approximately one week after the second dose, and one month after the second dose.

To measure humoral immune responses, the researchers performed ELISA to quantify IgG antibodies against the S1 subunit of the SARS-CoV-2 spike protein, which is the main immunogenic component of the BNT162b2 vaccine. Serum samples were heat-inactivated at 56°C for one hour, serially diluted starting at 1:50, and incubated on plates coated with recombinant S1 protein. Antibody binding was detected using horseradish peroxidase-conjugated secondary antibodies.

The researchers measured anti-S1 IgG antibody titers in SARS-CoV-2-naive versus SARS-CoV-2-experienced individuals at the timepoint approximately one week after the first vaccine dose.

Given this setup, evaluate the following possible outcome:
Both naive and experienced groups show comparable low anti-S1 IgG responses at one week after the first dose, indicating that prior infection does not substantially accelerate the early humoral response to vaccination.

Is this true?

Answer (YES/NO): NO